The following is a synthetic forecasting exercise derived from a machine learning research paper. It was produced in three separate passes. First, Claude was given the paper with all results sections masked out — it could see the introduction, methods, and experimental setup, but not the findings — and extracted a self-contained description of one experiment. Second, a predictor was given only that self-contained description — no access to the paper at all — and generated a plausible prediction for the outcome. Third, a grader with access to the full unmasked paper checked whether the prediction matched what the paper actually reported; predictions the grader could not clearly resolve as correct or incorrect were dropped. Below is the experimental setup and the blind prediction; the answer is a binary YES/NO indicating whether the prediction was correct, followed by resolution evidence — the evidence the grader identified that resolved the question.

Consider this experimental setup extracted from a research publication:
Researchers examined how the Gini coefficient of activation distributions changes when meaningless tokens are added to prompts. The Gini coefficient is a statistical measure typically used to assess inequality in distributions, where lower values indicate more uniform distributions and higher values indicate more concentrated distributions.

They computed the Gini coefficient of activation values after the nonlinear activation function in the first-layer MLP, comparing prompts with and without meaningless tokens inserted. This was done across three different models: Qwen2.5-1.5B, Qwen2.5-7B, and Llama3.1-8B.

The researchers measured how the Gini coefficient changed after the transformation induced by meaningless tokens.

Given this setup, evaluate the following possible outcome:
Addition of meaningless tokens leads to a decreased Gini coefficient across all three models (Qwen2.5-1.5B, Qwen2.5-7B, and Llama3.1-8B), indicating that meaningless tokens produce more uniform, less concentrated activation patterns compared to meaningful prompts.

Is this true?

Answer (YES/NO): YES